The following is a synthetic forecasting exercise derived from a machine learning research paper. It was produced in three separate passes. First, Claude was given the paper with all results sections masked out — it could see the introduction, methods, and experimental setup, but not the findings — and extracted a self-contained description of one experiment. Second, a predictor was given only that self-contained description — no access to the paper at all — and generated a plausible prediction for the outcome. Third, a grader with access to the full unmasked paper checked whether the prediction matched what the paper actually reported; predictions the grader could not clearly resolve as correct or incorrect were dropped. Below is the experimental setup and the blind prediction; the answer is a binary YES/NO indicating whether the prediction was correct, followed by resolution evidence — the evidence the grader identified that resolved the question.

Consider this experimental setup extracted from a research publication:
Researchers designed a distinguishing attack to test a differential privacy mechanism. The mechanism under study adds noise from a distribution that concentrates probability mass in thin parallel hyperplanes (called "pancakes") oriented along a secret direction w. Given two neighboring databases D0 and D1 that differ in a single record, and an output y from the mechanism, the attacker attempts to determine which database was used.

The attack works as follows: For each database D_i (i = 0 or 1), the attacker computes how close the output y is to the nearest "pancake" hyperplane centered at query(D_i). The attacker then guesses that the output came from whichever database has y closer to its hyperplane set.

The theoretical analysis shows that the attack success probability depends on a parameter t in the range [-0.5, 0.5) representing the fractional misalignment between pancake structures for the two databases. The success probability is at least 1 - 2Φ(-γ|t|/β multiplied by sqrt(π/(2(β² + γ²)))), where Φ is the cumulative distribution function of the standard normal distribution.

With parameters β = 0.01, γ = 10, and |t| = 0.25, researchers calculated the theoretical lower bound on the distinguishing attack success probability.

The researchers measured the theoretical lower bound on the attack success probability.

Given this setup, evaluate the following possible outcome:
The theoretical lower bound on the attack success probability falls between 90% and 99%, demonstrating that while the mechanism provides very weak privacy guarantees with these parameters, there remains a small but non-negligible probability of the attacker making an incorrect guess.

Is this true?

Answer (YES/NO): NO